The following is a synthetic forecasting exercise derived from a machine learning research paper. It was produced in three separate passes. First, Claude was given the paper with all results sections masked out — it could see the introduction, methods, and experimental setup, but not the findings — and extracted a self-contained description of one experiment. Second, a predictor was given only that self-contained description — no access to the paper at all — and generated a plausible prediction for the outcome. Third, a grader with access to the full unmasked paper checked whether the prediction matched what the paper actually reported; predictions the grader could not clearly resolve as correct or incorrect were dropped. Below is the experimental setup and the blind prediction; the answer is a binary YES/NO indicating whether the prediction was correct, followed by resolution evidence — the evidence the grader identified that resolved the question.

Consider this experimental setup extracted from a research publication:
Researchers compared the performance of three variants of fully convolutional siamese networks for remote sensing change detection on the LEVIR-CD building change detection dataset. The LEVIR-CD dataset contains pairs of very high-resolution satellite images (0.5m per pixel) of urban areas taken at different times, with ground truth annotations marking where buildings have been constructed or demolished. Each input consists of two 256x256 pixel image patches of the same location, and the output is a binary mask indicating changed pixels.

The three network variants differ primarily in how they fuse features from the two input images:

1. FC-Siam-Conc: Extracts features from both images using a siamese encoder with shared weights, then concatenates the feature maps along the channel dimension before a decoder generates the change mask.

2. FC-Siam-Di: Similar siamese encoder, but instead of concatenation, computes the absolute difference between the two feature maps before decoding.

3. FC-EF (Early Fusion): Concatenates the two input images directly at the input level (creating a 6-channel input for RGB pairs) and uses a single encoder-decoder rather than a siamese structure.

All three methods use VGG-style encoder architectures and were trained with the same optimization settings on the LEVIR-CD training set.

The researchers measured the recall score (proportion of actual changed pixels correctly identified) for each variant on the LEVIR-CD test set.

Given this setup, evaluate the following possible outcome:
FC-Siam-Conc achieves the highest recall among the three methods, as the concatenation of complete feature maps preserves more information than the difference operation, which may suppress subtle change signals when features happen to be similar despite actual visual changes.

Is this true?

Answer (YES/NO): NO